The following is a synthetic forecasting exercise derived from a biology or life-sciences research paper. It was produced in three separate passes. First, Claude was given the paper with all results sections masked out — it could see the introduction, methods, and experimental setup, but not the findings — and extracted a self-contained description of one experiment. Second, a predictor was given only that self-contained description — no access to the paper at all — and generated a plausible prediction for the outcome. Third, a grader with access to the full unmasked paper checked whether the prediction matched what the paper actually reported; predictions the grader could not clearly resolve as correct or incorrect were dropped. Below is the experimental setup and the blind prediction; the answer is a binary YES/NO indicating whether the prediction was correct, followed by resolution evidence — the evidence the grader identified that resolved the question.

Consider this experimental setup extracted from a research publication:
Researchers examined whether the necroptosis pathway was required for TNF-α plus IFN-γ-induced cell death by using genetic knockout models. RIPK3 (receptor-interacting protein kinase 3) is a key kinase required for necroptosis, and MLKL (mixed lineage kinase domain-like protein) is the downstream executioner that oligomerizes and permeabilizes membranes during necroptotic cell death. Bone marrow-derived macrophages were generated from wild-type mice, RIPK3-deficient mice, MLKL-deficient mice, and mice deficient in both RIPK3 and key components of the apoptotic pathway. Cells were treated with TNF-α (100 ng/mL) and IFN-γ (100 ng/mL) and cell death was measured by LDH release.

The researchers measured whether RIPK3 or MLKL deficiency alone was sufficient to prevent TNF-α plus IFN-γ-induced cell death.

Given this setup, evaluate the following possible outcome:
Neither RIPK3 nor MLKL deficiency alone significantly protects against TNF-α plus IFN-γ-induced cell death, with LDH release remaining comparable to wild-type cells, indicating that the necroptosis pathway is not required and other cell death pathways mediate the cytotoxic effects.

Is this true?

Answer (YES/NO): YES